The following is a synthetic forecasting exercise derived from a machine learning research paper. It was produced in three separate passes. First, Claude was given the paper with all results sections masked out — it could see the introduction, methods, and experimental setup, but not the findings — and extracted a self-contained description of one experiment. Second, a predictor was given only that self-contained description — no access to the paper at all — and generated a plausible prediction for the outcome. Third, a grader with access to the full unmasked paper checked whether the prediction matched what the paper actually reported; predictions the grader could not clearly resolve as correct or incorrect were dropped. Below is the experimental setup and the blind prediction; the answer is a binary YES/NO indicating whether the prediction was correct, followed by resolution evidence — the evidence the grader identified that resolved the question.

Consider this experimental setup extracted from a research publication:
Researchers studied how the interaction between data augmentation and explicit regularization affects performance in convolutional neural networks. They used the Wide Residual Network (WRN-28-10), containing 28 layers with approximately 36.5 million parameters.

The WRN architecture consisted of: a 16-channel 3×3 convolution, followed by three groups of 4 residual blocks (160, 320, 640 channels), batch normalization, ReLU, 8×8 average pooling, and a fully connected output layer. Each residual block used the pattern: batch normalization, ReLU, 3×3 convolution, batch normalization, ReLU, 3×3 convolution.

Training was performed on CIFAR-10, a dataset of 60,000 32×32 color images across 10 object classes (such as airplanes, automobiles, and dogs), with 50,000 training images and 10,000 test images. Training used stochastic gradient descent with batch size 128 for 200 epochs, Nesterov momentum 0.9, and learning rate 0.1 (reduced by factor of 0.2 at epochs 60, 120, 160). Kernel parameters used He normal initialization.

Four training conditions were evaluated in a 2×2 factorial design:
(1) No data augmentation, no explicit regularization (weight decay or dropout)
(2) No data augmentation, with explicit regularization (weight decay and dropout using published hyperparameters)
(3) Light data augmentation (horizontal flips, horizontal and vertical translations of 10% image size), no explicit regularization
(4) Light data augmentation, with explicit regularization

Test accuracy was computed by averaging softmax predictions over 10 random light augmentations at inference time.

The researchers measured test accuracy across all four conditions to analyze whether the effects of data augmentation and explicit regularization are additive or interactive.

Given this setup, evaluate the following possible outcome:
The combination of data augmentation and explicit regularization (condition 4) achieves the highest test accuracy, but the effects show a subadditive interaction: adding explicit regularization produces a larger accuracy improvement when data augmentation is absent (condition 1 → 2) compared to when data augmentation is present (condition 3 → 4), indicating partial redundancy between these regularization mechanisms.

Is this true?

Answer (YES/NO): NO